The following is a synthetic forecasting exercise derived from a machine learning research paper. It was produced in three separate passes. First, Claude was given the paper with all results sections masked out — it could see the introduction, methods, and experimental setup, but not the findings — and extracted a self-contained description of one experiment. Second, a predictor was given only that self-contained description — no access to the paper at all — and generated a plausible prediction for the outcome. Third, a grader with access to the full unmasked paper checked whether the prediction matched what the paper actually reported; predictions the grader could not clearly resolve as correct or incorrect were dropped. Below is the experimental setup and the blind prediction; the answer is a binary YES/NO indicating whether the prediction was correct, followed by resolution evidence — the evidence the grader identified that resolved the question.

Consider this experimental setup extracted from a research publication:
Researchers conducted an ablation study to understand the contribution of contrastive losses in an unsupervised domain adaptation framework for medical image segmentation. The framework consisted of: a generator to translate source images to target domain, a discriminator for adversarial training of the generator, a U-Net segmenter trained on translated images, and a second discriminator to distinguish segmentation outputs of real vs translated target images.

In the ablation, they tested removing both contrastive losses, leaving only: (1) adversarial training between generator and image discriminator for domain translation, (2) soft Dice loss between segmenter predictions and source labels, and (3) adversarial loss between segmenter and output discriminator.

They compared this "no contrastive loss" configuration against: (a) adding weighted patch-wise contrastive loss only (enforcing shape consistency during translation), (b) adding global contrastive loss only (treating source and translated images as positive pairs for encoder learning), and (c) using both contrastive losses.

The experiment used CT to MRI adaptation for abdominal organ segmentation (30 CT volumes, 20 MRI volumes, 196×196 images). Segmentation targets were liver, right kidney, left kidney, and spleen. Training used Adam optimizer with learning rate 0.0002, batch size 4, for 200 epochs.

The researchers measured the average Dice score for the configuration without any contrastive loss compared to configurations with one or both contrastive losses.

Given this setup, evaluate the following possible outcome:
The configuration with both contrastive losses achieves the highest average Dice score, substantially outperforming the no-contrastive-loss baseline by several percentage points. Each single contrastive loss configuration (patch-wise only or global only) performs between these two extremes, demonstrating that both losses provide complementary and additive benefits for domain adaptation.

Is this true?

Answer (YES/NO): YES